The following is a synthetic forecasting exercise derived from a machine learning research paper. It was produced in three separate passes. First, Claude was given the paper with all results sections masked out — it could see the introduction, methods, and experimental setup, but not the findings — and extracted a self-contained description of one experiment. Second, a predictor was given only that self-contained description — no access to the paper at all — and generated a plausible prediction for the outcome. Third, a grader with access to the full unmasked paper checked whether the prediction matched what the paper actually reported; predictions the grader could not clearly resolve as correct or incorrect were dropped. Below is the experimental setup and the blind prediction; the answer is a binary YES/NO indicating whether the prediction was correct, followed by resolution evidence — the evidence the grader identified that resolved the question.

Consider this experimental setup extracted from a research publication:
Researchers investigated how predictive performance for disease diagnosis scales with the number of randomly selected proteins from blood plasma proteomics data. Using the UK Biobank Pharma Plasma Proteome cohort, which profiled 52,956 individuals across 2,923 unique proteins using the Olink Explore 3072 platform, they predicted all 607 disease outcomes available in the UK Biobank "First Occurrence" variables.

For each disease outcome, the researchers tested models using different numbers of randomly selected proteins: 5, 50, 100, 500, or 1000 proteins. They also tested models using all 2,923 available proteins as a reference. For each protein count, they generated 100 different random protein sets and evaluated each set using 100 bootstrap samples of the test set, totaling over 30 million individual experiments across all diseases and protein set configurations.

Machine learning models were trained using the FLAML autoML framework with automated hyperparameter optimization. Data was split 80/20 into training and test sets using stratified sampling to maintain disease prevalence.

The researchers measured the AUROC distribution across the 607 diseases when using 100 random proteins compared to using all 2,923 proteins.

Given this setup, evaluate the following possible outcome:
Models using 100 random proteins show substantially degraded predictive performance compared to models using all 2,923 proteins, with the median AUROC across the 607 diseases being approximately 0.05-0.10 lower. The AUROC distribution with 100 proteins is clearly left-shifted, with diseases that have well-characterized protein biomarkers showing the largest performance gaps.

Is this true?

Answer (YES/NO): NO